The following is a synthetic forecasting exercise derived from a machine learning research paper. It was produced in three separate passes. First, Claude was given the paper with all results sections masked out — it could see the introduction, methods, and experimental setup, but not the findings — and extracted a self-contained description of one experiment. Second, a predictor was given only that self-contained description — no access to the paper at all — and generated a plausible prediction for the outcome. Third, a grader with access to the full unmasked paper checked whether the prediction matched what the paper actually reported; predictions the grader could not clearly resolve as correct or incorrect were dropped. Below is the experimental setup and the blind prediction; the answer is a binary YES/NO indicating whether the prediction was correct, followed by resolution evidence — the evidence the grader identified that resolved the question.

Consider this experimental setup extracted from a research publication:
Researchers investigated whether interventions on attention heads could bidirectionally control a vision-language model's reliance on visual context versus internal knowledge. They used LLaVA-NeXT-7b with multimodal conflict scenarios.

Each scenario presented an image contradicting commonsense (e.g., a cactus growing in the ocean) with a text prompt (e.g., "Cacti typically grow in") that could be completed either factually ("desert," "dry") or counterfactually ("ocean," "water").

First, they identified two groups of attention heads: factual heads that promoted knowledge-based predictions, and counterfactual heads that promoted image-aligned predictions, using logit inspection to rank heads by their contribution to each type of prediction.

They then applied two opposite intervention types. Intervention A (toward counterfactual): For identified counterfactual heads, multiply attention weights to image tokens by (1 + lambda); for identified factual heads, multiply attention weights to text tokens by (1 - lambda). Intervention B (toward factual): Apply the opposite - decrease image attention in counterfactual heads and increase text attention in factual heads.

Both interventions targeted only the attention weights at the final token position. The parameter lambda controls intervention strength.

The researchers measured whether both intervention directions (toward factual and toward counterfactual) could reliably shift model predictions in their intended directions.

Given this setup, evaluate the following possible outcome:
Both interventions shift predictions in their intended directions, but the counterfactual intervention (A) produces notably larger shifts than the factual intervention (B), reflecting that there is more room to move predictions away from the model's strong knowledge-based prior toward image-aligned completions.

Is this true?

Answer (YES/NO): NO